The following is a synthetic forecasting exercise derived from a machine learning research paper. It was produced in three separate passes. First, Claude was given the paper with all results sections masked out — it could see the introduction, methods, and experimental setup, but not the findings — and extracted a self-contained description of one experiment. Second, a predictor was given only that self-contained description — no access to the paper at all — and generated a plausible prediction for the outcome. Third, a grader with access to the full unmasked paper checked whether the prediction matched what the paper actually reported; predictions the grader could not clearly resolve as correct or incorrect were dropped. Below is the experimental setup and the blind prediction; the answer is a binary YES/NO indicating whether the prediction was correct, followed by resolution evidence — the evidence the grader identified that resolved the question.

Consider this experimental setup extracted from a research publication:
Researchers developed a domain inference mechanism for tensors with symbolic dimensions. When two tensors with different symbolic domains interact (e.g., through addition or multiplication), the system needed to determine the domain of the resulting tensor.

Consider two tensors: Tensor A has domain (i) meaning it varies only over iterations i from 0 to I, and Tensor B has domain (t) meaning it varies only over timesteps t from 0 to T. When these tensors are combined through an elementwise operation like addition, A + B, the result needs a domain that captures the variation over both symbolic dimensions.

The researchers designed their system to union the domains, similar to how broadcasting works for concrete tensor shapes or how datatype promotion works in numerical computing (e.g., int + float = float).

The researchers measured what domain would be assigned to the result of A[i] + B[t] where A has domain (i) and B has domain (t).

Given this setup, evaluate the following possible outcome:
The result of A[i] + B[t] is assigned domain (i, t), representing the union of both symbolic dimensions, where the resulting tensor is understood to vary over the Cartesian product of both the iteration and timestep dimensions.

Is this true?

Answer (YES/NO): YES